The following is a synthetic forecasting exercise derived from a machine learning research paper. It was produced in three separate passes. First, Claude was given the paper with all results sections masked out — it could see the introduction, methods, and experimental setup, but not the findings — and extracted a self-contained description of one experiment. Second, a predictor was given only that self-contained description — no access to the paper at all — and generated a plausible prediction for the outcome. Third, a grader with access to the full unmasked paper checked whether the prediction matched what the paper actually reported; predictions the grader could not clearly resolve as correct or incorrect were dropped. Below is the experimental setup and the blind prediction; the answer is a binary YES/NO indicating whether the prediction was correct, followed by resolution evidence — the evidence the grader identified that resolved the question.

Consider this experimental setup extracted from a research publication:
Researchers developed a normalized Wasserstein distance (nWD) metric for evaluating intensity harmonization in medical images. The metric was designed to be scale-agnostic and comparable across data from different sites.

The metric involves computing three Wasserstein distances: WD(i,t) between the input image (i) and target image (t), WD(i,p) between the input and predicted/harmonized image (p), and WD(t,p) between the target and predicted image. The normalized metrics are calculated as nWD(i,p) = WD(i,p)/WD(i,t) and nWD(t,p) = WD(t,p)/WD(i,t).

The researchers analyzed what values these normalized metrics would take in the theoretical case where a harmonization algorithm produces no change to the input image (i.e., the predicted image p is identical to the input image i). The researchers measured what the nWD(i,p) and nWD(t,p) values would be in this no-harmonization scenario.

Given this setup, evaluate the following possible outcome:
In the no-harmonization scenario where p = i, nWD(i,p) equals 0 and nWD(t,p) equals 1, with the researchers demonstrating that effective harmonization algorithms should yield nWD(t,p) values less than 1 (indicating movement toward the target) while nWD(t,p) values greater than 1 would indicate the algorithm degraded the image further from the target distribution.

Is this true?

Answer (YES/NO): NO